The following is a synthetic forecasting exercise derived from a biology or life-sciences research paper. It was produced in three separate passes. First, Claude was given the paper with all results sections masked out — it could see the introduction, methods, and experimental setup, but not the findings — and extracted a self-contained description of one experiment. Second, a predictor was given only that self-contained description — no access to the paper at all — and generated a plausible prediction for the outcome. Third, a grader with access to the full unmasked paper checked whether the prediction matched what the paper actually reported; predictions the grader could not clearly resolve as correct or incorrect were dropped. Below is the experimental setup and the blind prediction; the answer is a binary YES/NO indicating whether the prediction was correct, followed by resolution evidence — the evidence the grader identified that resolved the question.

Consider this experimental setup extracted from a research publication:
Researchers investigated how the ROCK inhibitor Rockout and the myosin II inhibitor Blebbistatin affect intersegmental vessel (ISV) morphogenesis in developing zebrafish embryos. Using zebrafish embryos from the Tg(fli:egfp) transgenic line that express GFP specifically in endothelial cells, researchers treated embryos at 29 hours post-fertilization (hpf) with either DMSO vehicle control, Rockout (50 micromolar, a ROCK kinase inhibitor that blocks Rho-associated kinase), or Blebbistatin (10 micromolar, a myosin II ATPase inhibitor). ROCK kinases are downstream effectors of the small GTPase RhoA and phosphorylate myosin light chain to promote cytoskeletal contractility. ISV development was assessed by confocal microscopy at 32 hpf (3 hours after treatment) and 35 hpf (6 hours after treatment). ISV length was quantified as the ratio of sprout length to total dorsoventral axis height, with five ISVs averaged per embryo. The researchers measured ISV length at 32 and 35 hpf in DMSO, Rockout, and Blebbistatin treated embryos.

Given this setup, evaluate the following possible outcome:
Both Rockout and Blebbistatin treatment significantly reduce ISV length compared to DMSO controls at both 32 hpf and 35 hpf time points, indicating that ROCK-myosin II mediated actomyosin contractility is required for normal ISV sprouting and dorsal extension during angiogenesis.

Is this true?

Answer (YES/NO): YES